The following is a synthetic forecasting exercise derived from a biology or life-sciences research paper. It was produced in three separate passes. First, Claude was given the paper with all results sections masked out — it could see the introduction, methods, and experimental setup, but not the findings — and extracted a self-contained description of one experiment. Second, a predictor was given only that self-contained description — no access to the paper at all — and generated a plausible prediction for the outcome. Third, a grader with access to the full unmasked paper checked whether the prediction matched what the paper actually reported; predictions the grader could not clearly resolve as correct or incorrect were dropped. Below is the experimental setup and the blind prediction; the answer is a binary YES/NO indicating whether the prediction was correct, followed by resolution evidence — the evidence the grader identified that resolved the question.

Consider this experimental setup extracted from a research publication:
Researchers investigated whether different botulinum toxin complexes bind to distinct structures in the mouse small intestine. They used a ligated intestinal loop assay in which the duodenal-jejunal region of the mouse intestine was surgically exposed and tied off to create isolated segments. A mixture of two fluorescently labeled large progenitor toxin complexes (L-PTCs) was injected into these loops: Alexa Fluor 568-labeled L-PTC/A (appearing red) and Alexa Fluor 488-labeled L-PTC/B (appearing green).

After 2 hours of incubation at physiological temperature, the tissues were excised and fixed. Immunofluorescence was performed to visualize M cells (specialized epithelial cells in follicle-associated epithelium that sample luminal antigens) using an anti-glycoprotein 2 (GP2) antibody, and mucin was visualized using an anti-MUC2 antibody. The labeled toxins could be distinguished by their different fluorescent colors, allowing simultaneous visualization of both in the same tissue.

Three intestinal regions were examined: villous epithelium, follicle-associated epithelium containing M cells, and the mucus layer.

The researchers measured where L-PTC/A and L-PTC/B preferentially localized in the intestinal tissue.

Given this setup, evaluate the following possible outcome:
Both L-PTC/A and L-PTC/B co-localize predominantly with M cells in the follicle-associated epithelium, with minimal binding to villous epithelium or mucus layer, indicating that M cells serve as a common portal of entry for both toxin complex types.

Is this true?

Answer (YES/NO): NO